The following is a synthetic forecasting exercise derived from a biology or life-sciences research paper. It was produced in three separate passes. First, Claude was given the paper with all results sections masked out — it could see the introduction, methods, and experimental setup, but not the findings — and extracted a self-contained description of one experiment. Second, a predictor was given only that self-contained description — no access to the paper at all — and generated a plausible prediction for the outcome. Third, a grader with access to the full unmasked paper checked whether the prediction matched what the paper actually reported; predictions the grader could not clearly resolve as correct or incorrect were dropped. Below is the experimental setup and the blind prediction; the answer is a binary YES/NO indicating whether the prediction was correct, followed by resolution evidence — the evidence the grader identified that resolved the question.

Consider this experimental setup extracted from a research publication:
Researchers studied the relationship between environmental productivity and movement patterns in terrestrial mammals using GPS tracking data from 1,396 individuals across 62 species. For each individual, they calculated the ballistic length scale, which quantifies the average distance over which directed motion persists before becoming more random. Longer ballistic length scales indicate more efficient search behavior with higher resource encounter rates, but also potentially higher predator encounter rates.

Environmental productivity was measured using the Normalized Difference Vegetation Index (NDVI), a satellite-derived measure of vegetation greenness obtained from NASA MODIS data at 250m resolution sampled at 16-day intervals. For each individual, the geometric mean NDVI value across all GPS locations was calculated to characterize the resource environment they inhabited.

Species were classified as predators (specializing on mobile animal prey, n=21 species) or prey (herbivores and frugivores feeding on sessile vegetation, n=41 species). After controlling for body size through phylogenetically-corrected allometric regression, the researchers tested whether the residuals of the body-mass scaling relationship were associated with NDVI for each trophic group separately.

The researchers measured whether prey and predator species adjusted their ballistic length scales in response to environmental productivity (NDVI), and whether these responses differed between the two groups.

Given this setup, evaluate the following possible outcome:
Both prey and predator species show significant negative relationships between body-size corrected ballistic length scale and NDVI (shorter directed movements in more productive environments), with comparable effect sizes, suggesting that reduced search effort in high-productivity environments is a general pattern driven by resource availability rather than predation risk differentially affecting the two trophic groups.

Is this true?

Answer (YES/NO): NO